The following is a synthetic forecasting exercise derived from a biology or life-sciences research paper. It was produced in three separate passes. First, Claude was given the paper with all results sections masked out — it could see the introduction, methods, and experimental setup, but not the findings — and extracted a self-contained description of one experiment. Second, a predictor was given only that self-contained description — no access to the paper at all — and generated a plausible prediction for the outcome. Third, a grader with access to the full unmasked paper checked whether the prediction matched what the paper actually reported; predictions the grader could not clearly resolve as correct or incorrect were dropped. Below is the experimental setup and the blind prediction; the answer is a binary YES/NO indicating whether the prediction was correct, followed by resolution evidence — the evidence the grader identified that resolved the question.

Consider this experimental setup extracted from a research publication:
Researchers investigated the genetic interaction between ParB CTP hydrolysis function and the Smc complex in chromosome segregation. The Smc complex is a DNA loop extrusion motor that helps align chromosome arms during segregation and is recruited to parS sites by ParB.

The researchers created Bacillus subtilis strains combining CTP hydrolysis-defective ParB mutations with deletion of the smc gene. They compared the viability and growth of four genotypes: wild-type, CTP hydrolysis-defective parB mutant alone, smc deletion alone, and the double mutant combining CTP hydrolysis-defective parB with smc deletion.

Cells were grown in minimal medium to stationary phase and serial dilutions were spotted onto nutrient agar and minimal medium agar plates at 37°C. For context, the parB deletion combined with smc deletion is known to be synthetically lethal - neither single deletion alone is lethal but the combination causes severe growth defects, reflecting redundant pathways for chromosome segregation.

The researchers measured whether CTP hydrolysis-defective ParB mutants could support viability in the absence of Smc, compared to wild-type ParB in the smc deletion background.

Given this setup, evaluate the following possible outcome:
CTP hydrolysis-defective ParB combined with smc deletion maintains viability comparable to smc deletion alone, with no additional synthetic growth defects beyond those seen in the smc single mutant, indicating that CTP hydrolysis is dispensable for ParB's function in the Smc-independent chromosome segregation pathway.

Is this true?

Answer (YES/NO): NO